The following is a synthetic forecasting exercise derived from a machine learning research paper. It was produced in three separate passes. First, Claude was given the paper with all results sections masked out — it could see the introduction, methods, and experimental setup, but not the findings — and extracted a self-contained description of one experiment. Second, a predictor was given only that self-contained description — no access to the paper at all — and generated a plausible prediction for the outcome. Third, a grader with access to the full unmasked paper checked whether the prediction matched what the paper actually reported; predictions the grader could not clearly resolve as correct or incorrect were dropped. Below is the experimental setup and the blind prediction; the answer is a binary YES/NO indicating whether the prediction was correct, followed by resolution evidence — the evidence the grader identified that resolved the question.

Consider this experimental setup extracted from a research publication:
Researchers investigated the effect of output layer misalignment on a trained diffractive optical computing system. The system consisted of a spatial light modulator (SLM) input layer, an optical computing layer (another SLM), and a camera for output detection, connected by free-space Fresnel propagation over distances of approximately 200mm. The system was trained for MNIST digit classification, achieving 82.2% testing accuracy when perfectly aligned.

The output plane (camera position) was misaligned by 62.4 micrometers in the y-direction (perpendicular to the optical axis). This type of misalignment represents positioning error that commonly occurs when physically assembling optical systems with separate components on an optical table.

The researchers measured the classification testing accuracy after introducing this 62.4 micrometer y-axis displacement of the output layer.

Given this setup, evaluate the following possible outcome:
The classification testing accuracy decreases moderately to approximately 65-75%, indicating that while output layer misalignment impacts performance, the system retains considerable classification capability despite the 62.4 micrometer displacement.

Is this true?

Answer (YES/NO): NO